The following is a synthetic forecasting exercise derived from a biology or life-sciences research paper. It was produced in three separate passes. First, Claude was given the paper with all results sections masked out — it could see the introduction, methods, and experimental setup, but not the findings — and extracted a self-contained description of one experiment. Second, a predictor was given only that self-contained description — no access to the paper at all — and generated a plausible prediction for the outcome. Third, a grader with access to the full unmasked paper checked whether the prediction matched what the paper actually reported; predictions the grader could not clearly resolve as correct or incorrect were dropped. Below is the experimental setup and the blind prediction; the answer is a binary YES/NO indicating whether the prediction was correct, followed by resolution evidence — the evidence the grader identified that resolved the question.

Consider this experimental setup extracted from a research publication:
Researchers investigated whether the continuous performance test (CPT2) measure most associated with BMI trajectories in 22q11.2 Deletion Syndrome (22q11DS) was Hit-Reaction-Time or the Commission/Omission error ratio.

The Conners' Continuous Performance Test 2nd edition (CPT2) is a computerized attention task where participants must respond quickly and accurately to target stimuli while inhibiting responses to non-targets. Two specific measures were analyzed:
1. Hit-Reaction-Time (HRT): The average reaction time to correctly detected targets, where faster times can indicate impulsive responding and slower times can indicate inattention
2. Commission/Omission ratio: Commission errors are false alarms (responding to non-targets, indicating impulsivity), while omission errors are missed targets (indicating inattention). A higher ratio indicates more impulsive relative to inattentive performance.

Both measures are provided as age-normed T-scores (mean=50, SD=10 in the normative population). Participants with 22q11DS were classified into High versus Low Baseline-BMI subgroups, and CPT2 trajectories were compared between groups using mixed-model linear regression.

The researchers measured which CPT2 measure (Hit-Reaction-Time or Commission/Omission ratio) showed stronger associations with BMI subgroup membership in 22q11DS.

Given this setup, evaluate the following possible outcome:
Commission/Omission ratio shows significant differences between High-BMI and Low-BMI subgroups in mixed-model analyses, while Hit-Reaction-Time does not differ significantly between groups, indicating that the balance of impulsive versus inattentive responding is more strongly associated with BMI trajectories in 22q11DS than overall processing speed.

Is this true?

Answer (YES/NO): NO